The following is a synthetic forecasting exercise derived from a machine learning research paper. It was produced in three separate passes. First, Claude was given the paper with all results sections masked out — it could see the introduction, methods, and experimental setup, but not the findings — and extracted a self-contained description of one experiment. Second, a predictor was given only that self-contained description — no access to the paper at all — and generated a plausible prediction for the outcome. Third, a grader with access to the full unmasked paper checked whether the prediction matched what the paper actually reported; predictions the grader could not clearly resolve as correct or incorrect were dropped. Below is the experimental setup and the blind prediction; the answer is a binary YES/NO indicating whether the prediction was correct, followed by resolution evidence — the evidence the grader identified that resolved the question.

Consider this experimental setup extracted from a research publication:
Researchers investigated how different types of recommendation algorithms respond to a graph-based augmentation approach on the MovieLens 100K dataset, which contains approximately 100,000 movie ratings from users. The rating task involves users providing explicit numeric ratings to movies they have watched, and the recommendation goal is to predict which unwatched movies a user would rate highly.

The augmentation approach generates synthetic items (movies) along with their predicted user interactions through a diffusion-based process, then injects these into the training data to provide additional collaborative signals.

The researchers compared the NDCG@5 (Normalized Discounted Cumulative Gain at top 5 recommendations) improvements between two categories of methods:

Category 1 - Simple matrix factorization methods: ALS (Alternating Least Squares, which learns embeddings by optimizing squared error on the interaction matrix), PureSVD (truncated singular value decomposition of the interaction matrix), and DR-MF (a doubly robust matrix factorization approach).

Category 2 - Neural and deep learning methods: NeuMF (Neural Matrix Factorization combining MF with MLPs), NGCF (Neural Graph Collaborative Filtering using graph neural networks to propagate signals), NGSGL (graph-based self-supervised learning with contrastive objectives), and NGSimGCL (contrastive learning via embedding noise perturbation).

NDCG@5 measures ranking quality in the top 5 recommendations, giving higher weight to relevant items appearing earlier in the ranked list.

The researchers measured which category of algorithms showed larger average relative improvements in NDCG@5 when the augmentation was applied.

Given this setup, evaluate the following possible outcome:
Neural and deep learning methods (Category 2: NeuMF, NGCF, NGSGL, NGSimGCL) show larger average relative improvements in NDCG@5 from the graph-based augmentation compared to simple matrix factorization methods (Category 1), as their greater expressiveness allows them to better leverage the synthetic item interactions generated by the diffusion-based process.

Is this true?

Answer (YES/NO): YES